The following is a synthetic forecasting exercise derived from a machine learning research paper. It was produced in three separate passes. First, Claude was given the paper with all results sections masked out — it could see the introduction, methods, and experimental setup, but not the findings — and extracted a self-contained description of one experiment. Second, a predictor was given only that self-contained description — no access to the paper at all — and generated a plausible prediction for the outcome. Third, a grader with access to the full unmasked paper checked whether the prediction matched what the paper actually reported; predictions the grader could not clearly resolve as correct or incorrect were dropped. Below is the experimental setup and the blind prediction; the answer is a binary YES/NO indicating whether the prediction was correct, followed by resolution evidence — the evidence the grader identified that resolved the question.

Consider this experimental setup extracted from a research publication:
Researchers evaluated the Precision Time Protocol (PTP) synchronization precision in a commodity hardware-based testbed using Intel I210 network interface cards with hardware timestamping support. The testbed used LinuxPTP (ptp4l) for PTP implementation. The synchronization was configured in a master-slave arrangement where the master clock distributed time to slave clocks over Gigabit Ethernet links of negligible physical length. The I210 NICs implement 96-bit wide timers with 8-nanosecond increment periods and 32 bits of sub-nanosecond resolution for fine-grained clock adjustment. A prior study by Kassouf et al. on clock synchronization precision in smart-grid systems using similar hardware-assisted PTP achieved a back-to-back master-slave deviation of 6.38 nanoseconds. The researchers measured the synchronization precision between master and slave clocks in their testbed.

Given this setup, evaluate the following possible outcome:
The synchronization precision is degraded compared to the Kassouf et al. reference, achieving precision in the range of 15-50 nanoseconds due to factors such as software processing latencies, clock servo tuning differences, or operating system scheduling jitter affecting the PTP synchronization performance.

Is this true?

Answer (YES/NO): NO